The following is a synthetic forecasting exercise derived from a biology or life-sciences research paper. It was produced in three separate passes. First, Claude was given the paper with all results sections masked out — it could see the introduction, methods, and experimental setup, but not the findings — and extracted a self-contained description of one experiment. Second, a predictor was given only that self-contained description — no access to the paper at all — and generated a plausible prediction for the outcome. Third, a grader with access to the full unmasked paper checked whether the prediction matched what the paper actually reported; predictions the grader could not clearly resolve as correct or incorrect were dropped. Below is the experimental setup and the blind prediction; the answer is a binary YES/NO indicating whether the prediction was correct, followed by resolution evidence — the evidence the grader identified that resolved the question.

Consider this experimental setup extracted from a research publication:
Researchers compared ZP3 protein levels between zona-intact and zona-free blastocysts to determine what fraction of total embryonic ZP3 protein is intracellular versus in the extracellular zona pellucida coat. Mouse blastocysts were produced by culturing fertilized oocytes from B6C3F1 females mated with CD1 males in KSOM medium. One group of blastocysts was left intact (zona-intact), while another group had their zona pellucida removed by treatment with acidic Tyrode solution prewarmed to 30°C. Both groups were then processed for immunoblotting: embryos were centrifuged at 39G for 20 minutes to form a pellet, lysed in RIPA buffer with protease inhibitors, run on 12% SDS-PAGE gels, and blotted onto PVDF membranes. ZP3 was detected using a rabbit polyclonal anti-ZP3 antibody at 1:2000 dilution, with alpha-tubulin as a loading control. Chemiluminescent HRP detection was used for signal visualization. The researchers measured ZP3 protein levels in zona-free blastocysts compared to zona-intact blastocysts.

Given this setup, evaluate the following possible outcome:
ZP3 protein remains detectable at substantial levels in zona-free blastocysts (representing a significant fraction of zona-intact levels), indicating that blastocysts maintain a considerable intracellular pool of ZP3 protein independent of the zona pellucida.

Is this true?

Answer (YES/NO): YES